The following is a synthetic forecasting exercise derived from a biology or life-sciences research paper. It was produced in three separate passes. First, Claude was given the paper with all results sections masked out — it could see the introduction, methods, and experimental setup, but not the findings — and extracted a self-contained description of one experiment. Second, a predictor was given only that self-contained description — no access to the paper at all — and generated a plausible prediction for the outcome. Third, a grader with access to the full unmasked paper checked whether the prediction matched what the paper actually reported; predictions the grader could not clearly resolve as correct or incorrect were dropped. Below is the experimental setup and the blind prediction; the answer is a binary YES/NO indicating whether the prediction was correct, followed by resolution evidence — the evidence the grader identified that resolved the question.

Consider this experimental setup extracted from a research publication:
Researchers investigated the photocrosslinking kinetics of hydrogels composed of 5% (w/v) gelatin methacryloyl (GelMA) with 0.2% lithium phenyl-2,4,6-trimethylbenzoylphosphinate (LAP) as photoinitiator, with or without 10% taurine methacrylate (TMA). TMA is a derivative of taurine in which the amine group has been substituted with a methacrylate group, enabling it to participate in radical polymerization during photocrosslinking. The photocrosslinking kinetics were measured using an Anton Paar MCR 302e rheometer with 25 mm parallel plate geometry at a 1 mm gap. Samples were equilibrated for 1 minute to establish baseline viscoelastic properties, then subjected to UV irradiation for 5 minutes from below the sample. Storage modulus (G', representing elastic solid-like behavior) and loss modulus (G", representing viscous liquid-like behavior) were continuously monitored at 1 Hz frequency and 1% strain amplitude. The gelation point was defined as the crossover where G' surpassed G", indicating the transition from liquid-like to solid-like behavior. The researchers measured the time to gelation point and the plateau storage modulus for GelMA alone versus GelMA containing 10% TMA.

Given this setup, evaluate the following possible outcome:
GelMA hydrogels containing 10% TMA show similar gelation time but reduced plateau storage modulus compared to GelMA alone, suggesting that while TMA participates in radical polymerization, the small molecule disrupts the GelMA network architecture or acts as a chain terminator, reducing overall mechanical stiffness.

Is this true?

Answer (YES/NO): NO